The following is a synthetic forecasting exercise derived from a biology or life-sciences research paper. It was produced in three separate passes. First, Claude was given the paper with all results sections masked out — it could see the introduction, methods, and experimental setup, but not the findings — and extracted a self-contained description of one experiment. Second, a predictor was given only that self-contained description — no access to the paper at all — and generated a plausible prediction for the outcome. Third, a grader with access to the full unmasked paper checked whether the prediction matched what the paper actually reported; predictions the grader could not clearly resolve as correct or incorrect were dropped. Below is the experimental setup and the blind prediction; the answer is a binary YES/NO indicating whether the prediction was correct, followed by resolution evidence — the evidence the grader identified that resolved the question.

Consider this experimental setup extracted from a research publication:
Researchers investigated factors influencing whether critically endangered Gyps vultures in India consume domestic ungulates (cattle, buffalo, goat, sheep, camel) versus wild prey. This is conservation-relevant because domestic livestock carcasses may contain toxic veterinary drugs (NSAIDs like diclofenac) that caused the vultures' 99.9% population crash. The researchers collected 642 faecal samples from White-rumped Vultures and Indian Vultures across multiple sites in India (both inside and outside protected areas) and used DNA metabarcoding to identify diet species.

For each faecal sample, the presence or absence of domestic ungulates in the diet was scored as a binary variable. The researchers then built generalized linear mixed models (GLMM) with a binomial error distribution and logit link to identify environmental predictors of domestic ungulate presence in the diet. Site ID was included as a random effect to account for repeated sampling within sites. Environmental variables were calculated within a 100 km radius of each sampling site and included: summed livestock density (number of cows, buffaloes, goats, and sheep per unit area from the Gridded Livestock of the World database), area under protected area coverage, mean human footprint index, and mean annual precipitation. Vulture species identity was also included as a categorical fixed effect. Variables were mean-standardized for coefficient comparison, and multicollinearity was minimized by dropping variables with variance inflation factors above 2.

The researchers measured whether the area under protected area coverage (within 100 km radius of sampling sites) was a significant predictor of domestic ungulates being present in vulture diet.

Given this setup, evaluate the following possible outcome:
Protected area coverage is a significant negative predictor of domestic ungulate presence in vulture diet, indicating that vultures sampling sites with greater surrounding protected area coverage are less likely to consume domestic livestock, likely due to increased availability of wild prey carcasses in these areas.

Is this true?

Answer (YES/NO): NO